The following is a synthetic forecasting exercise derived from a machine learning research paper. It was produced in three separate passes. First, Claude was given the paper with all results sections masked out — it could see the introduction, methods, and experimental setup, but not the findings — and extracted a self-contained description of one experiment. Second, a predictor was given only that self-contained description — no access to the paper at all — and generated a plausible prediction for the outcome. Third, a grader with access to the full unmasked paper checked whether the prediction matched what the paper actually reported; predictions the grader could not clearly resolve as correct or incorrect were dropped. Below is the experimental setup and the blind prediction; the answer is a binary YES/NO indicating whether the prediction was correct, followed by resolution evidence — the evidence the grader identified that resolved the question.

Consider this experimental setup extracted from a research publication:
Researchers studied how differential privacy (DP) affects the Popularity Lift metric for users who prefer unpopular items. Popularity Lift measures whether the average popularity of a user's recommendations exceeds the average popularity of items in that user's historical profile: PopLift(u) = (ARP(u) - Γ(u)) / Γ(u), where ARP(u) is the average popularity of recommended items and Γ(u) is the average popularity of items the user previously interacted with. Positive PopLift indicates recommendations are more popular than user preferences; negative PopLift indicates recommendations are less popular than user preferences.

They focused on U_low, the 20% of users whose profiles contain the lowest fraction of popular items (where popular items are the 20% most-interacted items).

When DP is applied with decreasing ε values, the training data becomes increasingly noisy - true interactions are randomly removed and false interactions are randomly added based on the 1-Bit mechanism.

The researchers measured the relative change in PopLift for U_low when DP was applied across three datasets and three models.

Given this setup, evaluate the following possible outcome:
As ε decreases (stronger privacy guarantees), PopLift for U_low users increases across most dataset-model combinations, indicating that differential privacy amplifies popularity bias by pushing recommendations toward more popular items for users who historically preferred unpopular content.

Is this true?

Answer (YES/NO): YES